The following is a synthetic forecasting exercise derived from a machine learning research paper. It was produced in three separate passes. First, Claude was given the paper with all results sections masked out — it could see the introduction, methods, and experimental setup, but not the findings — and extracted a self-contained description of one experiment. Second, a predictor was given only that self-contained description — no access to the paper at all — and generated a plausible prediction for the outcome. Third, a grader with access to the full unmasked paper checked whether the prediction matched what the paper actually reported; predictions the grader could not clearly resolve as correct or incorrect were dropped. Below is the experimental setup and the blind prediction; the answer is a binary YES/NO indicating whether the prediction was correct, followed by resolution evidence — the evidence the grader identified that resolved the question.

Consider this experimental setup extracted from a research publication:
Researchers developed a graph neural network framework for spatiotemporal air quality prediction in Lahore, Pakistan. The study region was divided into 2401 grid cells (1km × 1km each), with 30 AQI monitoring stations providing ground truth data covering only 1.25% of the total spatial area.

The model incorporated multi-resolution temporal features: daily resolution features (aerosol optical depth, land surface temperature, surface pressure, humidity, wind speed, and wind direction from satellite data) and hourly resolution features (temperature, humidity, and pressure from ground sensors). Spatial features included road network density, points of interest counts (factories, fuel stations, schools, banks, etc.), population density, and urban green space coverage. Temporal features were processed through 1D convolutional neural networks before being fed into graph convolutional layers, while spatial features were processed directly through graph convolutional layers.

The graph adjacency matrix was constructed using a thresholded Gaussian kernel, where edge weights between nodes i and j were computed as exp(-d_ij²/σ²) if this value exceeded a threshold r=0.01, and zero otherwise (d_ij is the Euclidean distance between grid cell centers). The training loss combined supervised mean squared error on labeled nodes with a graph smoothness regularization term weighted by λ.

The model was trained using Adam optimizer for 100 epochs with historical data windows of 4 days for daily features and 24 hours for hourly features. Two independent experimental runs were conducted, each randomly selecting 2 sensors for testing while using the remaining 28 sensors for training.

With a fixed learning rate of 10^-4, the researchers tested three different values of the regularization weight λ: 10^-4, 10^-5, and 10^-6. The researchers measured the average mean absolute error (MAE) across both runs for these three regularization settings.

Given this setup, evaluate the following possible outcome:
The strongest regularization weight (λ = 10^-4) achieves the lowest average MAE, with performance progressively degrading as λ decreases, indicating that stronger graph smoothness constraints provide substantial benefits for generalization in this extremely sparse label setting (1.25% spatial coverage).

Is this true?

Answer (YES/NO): NO